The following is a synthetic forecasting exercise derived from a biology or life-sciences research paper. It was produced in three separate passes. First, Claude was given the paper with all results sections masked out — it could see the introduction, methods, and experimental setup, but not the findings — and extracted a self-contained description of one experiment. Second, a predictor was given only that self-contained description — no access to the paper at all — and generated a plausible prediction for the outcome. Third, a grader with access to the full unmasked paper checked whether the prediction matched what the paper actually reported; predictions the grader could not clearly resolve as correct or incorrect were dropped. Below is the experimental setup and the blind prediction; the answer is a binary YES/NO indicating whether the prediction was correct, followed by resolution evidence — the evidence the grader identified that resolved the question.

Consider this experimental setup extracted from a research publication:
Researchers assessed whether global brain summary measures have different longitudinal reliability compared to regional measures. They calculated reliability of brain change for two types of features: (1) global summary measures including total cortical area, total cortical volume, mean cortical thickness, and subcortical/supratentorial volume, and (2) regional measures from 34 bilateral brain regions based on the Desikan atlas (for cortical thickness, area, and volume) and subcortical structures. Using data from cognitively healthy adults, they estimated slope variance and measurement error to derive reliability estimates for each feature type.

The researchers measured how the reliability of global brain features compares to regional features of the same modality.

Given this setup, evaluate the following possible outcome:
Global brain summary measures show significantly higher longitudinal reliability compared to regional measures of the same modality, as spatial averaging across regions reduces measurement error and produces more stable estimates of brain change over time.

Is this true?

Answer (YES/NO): NO